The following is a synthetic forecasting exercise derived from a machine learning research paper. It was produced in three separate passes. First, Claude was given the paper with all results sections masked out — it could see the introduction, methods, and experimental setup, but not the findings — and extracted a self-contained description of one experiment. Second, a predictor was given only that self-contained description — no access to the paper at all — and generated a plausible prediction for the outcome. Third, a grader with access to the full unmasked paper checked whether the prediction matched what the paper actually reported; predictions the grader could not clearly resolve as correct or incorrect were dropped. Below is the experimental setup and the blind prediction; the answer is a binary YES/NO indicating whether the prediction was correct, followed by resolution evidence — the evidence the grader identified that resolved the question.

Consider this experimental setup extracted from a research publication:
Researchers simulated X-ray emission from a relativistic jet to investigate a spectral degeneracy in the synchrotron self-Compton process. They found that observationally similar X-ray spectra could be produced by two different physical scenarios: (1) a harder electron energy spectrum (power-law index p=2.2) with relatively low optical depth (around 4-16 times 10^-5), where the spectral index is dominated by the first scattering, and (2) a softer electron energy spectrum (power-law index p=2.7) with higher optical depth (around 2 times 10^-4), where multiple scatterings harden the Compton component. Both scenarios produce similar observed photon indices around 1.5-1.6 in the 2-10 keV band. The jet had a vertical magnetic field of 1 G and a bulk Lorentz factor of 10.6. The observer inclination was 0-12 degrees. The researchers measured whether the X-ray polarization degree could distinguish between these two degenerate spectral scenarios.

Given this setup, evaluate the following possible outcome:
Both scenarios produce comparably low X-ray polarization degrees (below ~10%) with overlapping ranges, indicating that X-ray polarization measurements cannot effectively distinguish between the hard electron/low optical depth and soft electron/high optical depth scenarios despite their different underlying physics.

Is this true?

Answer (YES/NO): NO